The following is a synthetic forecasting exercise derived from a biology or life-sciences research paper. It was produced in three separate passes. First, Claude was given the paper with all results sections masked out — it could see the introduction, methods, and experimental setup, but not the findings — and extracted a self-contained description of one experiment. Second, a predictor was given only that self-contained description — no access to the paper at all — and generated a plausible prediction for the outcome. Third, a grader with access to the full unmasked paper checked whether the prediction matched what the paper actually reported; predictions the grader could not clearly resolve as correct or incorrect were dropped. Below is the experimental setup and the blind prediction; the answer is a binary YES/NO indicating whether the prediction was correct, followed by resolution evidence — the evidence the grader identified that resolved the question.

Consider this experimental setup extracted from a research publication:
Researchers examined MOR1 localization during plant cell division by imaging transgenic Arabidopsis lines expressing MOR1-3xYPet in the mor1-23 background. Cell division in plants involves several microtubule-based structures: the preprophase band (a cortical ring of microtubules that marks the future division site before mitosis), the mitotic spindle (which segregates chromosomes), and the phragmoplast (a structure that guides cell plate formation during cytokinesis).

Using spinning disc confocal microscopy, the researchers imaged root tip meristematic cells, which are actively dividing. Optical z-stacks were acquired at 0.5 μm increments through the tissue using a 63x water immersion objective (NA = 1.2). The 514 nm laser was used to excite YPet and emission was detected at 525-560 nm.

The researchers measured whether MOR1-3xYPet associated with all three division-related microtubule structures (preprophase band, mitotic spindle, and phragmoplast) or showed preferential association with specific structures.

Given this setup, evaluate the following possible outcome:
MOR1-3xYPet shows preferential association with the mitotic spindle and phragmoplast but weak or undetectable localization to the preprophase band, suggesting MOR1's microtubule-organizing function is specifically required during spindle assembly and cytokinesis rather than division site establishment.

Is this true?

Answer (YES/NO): NO